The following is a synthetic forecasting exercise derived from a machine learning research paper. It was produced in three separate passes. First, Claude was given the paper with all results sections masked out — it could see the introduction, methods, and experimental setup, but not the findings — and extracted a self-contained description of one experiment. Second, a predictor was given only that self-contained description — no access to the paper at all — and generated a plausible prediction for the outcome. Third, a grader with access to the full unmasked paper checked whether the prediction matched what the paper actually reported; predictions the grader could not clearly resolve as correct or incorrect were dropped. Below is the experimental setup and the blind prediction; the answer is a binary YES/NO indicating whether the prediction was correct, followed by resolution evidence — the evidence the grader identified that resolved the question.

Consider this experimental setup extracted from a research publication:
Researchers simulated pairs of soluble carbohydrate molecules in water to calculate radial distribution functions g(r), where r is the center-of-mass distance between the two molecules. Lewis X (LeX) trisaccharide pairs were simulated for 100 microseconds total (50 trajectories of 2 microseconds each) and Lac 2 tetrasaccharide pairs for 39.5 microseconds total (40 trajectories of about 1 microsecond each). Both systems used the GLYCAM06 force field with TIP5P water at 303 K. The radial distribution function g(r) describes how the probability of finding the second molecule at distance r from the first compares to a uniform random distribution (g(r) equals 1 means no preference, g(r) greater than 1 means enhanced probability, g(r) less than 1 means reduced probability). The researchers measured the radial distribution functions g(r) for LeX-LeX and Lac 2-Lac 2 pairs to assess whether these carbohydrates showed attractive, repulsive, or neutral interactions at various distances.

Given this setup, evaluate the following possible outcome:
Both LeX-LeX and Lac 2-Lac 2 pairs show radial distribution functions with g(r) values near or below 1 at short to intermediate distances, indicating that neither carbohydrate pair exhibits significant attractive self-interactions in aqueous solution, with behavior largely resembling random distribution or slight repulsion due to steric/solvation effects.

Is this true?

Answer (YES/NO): NO